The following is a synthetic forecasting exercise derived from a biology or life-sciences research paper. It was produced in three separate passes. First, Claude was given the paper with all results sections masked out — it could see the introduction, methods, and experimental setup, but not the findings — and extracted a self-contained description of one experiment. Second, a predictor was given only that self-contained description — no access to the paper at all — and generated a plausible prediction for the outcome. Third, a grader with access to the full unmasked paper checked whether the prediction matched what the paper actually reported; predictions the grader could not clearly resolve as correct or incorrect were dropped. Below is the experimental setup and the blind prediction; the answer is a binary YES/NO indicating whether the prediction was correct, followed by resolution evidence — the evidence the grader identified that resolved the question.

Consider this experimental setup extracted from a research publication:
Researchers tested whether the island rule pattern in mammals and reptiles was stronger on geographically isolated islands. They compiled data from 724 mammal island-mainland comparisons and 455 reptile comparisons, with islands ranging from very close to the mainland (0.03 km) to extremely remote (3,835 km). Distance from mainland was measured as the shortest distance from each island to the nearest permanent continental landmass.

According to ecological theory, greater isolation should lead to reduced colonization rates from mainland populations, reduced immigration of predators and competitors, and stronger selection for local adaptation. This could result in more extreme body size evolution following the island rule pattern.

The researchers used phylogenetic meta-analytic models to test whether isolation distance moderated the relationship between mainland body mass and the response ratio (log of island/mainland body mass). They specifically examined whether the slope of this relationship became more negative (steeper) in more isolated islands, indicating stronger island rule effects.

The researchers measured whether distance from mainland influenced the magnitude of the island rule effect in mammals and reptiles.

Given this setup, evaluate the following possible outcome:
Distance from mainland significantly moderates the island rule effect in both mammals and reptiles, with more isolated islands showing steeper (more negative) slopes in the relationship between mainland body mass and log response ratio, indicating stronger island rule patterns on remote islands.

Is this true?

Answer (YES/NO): YES